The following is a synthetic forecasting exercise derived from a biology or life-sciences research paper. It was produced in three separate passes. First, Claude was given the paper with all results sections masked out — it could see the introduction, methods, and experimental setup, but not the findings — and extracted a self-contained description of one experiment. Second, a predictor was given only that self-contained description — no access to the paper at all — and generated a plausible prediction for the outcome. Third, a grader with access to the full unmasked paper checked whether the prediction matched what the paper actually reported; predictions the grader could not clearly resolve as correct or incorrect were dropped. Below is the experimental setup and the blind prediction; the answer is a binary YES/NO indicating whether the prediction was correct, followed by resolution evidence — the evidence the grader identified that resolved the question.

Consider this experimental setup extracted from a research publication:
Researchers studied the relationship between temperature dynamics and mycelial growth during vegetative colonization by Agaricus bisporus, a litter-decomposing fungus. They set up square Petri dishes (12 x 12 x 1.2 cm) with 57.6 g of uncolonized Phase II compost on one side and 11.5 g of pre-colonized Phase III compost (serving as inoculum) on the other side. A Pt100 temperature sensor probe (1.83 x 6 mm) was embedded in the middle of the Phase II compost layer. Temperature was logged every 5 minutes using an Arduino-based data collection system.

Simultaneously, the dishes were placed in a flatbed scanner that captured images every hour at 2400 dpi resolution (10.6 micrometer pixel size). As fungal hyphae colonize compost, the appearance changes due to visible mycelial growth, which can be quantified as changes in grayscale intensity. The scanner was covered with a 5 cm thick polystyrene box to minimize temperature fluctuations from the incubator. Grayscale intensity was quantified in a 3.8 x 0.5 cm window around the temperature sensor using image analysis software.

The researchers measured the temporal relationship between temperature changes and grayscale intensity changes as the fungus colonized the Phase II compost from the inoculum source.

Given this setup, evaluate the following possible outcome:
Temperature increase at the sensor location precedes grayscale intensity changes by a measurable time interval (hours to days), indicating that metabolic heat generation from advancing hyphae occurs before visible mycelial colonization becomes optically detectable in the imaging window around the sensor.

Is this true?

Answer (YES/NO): NO